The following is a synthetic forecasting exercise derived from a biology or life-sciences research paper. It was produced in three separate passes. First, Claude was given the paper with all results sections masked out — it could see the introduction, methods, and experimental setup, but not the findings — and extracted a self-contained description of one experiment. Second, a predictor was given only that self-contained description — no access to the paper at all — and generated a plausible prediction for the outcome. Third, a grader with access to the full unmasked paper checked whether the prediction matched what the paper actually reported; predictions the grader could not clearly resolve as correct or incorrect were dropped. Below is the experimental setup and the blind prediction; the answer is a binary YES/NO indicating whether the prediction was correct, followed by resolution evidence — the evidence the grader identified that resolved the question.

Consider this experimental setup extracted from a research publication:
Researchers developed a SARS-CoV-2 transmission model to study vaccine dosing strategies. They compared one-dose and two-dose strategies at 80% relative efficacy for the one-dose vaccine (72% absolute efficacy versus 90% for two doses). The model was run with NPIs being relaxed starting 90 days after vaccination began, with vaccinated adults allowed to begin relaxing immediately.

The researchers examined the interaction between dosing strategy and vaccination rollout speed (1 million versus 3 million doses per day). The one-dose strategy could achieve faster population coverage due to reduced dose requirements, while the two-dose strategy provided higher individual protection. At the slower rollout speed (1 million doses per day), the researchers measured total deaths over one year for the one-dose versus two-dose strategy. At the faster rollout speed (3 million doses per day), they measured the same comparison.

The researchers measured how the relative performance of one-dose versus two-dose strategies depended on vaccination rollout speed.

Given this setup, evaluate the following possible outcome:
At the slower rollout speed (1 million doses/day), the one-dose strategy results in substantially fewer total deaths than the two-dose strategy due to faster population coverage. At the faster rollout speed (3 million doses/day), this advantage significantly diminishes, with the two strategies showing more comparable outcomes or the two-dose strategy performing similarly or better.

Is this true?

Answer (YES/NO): YES